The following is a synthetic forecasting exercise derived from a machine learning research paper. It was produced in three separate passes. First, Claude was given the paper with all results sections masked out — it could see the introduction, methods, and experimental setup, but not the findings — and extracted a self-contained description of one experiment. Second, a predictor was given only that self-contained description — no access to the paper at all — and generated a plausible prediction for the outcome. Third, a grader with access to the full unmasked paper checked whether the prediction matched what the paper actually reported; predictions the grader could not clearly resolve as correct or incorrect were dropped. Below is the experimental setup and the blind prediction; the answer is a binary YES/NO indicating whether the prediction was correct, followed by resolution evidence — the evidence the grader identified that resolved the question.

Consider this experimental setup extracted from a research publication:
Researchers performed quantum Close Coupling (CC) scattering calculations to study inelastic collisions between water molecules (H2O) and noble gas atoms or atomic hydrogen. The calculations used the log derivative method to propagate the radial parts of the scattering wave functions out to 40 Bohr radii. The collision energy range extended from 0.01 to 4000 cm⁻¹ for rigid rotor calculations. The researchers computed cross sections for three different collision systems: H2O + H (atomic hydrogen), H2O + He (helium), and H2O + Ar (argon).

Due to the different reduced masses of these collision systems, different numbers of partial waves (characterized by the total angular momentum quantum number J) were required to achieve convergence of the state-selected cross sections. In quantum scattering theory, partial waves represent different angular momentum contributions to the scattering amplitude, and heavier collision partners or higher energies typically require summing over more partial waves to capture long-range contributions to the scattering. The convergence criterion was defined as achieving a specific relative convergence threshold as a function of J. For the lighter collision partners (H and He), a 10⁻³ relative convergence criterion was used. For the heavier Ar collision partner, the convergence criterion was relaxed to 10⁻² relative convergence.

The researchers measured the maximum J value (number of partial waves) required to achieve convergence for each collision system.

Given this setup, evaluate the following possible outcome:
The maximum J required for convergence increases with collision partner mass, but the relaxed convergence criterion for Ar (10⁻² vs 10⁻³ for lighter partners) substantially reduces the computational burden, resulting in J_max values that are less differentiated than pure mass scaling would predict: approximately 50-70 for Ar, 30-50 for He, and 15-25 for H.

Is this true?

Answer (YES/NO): NO